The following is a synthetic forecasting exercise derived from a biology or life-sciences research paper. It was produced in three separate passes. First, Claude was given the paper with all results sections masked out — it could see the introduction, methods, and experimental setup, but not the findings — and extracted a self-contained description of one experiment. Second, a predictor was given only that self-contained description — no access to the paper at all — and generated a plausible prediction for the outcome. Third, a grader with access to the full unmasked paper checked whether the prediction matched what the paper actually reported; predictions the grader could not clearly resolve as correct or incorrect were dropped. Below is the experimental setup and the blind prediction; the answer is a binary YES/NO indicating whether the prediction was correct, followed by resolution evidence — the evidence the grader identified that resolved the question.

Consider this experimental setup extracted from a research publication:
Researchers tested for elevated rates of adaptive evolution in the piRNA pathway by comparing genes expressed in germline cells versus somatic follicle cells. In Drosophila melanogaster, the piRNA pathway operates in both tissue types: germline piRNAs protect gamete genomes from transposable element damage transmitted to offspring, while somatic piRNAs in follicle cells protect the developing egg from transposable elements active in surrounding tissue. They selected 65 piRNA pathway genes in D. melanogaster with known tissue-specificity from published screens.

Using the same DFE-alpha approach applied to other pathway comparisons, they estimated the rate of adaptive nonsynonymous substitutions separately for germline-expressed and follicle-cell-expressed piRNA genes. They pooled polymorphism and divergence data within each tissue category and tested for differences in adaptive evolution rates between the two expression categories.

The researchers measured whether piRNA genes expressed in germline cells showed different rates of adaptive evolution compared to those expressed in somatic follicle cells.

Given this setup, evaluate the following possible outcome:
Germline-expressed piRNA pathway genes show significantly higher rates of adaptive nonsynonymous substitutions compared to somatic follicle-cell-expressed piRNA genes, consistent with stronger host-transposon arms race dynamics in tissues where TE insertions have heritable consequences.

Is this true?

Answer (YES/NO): YES